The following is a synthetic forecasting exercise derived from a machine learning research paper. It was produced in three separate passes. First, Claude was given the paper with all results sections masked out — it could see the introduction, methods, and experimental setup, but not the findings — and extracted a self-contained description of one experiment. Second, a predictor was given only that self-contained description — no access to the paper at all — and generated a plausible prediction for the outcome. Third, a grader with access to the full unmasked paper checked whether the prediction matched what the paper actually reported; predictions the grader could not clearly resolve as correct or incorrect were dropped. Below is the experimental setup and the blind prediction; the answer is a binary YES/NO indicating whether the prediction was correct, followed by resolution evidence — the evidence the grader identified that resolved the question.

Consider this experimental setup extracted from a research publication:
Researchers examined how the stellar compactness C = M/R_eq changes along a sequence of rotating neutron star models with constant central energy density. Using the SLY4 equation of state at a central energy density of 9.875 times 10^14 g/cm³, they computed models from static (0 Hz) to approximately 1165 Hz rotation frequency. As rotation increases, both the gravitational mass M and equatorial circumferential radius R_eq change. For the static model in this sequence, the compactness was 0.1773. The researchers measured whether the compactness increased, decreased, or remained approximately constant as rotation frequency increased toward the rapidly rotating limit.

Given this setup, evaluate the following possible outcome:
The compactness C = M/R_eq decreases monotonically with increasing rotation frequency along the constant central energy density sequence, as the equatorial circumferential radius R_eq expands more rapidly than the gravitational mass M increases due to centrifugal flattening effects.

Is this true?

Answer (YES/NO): NO